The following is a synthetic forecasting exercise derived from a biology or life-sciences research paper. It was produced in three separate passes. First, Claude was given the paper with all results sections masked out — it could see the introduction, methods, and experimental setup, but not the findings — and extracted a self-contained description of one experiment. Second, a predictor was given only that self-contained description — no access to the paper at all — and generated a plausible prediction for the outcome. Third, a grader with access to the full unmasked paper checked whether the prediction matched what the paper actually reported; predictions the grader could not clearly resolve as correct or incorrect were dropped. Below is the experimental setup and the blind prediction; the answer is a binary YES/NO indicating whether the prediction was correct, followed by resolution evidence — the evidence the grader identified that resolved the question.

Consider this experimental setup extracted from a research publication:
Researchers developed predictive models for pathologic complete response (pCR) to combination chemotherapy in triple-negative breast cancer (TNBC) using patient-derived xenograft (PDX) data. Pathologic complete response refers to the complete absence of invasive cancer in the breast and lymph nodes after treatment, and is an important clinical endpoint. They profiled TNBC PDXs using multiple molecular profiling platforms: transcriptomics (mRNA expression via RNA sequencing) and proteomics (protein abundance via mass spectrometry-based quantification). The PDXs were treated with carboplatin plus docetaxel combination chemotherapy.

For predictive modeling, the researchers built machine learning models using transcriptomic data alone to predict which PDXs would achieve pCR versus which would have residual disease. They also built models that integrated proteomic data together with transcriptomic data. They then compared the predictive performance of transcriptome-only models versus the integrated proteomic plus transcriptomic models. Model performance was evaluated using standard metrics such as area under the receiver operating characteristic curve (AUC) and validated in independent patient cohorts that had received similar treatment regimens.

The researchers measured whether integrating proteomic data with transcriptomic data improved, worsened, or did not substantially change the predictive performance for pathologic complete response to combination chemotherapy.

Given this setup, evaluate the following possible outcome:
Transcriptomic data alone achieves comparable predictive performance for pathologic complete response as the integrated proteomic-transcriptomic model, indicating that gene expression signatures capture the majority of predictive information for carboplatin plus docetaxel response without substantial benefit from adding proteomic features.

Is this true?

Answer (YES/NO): NO